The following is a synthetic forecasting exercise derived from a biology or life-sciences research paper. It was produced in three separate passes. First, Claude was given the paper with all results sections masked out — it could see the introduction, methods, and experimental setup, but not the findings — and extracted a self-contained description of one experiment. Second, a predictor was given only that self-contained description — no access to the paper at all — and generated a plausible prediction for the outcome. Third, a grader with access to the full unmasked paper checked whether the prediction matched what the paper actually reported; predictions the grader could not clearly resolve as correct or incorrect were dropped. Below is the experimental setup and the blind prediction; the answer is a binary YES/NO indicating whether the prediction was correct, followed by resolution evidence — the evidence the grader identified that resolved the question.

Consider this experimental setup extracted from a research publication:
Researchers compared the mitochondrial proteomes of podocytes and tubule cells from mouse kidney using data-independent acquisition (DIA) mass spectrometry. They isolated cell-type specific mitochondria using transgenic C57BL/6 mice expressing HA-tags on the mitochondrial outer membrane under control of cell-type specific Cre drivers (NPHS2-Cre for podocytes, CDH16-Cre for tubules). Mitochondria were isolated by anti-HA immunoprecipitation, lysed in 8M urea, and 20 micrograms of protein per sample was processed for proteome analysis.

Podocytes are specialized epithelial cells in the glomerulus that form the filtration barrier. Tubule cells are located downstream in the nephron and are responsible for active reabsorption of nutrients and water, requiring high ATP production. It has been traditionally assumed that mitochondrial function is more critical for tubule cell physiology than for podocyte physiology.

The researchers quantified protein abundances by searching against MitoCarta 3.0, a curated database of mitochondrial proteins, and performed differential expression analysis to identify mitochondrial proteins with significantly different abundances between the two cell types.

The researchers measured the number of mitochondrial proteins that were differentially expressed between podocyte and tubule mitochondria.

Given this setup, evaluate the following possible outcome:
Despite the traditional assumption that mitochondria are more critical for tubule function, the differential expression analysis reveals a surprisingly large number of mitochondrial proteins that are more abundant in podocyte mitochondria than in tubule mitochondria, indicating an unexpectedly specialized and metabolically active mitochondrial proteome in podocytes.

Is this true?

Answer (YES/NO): NO